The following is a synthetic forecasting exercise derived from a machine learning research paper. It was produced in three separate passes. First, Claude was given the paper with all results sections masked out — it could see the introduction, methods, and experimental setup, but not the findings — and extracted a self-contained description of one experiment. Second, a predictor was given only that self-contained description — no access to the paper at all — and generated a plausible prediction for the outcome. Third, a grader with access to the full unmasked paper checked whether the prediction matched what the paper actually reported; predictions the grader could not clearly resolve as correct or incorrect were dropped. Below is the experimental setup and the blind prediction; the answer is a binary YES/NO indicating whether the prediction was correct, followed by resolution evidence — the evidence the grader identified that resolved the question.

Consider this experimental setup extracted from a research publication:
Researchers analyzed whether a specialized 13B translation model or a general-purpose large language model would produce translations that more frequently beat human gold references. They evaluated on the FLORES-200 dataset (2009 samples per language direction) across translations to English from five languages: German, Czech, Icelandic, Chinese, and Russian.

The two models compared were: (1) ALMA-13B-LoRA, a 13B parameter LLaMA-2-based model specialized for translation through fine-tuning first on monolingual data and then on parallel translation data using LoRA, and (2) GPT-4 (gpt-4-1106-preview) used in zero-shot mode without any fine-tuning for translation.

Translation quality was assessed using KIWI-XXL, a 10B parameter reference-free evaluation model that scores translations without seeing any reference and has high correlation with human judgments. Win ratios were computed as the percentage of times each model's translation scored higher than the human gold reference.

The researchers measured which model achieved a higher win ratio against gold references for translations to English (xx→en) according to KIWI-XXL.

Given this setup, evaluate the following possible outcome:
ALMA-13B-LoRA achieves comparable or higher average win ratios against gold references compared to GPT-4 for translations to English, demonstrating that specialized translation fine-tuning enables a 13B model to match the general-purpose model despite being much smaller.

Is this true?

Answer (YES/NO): NO